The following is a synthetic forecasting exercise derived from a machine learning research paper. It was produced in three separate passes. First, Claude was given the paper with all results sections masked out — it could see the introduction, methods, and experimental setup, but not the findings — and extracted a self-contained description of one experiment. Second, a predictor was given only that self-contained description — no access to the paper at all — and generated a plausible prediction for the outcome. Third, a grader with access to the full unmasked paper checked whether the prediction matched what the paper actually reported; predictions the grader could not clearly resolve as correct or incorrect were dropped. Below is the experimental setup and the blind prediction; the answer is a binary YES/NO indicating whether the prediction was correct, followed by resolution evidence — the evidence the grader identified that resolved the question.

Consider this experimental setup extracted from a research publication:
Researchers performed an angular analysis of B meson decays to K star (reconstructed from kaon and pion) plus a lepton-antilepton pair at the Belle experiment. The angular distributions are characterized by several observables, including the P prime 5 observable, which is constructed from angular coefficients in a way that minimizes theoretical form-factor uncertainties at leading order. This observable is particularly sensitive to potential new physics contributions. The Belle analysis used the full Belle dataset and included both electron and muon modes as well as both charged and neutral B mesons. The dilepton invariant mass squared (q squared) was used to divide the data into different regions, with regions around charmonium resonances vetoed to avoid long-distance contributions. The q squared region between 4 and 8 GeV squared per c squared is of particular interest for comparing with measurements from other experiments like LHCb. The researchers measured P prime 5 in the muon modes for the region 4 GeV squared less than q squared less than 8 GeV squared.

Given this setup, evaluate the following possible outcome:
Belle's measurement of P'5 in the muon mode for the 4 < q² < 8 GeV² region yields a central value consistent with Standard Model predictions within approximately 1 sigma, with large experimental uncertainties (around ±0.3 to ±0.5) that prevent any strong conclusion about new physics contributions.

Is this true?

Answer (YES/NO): NO